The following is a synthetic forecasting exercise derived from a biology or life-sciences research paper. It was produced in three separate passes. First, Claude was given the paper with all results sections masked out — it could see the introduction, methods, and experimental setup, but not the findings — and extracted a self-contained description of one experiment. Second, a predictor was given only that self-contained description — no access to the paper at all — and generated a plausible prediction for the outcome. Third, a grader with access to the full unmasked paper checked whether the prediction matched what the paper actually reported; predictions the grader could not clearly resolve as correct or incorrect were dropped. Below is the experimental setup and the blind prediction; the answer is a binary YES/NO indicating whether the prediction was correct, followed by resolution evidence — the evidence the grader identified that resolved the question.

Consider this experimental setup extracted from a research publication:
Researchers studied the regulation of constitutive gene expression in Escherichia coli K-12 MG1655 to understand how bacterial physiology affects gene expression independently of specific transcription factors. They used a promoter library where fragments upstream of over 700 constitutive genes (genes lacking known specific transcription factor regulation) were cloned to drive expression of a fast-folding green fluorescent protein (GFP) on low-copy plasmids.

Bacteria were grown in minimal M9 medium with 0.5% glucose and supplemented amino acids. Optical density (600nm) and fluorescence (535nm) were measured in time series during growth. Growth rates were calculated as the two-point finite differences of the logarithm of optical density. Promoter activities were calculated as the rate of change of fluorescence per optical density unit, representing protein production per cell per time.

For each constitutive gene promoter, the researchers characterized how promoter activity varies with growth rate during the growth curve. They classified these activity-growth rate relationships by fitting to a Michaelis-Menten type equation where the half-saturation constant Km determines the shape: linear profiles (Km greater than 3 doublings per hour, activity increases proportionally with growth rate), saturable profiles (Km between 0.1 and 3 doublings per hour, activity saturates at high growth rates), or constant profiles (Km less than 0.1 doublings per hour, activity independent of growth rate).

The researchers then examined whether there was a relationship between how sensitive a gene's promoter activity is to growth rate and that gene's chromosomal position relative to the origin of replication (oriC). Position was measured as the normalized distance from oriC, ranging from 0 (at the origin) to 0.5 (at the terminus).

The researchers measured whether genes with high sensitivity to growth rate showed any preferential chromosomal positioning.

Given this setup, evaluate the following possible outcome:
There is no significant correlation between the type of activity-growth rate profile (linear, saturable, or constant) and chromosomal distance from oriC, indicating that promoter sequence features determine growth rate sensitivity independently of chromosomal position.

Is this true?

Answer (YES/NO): NO